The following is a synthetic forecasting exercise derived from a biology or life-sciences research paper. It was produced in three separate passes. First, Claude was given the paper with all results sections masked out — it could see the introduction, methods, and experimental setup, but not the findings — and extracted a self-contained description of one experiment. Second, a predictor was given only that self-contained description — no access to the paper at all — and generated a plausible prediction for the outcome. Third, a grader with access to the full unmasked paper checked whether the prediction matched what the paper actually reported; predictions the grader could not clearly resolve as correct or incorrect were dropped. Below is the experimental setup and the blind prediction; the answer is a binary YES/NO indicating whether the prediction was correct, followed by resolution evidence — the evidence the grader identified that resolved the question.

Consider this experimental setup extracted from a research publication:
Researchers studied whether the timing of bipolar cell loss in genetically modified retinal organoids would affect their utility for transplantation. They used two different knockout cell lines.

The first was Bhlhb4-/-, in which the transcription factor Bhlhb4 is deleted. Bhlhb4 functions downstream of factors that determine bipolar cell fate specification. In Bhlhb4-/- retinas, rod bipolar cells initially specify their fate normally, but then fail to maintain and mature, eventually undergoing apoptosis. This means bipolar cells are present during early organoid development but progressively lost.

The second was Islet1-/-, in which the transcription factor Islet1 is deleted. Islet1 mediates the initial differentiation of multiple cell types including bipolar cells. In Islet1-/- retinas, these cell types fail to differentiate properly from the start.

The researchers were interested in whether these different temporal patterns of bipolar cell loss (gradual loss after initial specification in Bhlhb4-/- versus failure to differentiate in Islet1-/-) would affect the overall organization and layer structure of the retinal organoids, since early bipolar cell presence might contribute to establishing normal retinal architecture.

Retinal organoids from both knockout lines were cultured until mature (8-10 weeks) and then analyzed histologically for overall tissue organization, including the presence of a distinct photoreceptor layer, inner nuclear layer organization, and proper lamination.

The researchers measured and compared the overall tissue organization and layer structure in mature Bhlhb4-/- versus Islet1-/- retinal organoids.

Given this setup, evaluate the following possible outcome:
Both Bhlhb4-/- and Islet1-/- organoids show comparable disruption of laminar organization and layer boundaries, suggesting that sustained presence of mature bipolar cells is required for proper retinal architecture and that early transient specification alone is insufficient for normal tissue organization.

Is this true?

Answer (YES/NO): NO